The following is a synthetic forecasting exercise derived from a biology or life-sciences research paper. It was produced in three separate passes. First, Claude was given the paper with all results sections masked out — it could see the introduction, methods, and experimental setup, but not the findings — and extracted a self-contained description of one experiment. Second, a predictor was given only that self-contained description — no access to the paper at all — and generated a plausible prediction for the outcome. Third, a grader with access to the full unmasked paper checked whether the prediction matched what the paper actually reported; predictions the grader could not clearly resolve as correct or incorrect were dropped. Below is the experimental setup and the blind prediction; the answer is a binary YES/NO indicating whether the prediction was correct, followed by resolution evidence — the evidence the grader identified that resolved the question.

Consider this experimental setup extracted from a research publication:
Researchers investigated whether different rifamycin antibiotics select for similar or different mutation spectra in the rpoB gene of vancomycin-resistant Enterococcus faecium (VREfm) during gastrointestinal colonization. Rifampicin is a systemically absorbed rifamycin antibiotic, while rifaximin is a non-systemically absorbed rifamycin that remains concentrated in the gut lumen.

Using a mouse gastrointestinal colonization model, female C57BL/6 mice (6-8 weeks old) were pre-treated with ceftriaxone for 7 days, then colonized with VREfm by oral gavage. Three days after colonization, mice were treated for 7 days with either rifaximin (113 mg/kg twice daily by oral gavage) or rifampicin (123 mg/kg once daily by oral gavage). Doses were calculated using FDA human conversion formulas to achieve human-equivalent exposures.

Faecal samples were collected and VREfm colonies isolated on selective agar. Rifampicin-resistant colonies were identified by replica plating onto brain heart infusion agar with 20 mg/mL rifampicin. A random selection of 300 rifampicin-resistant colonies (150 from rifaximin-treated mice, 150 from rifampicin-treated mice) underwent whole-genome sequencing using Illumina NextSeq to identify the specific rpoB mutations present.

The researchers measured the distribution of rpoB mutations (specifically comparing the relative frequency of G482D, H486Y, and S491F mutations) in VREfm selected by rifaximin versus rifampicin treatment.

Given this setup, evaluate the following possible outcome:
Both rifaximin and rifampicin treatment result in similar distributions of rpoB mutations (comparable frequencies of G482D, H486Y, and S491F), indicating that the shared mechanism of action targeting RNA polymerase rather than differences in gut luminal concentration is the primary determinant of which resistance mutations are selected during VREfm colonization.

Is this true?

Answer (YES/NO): YES